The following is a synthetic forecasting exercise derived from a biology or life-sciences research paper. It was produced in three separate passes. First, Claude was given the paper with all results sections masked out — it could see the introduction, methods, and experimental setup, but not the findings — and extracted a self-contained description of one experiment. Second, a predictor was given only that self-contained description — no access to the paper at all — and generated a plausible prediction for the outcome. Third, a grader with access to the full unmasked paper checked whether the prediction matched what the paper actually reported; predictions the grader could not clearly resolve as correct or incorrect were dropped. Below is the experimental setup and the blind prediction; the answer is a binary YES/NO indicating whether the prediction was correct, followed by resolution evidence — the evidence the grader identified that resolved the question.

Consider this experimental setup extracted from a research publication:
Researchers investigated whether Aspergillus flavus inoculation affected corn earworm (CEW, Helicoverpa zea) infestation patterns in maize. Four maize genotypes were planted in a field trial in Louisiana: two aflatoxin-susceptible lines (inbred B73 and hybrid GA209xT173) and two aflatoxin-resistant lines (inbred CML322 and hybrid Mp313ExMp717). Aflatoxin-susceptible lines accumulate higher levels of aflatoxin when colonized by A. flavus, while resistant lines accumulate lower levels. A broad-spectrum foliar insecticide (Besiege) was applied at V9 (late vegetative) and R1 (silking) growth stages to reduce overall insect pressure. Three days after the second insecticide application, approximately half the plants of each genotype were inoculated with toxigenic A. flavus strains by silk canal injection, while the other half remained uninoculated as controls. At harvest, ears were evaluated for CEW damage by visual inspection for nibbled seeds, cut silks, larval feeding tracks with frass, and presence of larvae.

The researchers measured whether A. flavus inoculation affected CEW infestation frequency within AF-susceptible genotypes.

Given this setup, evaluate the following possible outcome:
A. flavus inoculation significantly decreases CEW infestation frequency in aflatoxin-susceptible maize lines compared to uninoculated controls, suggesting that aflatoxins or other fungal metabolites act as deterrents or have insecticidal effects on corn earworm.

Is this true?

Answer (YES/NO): NO